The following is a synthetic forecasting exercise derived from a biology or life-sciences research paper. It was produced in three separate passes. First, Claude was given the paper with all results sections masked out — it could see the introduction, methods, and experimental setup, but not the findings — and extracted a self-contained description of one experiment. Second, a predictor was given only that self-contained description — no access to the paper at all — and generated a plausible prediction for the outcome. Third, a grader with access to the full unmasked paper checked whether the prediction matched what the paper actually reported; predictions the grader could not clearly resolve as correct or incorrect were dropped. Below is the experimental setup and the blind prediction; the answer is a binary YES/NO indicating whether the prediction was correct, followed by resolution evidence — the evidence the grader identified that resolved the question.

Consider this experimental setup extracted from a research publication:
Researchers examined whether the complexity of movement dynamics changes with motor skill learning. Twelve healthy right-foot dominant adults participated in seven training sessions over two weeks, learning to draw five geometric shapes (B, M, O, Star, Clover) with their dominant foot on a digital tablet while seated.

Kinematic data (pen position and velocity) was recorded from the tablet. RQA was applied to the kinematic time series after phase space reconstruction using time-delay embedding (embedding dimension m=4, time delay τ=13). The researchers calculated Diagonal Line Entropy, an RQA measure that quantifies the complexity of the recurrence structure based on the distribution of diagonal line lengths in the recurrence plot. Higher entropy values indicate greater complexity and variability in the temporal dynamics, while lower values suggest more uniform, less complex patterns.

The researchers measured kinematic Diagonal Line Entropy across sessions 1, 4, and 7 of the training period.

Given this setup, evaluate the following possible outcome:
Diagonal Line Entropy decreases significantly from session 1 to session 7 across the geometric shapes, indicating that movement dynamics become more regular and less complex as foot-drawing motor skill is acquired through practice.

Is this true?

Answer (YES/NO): YES